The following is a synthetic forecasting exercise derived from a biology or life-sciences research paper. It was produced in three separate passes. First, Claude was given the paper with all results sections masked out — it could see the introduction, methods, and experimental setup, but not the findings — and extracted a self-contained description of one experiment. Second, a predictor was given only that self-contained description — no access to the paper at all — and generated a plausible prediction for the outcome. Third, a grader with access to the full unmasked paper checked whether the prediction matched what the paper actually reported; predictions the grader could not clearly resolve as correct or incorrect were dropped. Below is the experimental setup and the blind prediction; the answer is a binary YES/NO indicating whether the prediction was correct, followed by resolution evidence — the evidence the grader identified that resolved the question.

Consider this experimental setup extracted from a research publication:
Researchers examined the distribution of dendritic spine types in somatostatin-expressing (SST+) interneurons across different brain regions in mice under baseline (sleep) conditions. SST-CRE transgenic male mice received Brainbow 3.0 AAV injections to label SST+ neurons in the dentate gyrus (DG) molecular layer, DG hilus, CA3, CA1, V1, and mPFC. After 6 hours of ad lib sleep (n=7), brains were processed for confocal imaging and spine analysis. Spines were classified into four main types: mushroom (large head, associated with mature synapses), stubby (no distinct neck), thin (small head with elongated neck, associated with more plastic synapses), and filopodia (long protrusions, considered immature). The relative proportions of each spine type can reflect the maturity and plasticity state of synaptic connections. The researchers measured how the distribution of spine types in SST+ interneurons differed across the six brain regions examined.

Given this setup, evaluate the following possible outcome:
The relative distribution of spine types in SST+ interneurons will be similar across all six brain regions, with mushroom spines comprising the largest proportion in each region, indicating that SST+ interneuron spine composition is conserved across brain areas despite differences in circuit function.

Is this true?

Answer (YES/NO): NO